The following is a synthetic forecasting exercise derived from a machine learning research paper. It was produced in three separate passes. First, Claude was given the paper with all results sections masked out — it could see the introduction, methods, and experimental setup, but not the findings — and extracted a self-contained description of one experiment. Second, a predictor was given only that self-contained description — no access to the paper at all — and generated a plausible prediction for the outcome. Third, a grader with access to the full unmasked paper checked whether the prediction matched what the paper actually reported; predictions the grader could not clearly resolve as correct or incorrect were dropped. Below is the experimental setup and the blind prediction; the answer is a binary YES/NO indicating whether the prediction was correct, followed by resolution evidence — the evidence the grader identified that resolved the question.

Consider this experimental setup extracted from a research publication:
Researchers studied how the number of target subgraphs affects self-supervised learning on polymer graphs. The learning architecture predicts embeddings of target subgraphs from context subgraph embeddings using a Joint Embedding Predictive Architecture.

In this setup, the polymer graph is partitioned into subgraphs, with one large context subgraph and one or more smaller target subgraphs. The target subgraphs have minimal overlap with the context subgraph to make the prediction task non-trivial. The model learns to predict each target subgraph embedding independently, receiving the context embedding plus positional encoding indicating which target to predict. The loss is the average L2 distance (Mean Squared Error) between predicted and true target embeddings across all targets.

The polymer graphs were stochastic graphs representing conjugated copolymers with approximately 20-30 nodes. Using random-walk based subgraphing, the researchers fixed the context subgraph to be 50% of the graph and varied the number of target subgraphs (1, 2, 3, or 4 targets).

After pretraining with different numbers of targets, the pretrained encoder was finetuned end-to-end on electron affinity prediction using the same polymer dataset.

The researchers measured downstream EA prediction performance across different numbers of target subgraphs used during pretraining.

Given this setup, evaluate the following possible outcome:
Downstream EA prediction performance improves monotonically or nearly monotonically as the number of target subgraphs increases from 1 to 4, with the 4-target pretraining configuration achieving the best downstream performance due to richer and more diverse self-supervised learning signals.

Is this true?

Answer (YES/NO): NO